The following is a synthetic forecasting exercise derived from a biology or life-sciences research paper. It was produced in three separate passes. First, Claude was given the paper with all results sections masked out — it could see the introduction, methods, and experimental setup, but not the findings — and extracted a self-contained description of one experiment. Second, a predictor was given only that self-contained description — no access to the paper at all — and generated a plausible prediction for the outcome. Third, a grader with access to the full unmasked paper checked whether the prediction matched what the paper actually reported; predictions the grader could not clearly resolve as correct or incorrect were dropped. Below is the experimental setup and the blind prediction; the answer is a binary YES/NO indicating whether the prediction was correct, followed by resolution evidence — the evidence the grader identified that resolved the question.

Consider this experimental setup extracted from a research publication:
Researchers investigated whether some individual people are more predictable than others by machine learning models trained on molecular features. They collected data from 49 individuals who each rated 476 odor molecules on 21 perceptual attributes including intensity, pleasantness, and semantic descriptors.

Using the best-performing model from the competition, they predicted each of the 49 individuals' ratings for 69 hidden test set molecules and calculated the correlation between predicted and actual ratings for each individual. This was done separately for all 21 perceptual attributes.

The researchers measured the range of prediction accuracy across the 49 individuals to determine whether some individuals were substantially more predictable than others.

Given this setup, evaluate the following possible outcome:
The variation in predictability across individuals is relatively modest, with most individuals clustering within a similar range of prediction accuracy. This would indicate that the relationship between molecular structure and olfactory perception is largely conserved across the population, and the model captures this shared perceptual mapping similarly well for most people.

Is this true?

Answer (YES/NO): NO